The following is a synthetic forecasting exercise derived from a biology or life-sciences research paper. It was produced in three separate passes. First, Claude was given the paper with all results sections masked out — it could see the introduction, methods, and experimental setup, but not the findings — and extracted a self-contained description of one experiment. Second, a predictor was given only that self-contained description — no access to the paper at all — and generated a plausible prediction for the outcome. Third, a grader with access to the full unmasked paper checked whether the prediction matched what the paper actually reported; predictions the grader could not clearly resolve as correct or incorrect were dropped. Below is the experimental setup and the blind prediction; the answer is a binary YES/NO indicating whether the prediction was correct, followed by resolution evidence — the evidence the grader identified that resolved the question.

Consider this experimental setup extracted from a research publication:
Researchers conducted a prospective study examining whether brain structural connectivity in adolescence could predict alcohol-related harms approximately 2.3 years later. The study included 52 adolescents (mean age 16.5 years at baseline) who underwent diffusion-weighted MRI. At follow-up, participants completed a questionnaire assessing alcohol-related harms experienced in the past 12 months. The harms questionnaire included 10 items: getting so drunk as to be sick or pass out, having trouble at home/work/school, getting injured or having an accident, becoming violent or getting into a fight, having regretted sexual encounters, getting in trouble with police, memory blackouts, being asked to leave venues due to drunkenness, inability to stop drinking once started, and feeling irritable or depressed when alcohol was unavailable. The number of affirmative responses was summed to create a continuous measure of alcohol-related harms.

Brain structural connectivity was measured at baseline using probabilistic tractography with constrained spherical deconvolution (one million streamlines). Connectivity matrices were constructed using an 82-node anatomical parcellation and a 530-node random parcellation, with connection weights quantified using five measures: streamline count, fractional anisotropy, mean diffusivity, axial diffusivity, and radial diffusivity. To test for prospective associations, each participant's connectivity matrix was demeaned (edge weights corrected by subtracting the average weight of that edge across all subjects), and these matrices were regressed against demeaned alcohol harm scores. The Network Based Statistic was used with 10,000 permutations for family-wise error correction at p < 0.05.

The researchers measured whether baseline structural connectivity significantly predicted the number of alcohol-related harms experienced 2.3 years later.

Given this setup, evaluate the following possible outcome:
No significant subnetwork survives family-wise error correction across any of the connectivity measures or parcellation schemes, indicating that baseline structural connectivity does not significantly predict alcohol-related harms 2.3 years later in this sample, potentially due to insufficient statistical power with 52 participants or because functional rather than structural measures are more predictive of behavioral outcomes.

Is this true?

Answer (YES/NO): YES